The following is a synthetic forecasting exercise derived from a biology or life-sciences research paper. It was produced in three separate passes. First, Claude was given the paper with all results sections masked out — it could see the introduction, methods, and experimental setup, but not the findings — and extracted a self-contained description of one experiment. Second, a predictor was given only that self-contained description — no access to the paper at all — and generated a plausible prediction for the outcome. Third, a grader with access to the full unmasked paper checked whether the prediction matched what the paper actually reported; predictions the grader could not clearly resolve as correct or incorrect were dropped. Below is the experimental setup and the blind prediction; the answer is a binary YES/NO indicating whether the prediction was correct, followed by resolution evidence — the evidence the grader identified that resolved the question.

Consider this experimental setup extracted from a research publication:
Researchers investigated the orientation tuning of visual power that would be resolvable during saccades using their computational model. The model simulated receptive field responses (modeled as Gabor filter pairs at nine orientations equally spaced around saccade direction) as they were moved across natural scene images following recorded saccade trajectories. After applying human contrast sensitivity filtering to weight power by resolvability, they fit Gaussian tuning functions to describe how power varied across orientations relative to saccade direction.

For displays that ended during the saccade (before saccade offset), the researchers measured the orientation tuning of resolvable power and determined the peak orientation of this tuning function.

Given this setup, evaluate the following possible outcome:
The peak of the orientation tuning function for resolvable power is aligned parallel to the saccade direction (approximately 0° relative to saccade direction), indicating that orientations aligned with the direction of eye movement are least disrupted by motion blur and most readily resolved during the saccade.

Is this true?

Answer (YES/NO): YES